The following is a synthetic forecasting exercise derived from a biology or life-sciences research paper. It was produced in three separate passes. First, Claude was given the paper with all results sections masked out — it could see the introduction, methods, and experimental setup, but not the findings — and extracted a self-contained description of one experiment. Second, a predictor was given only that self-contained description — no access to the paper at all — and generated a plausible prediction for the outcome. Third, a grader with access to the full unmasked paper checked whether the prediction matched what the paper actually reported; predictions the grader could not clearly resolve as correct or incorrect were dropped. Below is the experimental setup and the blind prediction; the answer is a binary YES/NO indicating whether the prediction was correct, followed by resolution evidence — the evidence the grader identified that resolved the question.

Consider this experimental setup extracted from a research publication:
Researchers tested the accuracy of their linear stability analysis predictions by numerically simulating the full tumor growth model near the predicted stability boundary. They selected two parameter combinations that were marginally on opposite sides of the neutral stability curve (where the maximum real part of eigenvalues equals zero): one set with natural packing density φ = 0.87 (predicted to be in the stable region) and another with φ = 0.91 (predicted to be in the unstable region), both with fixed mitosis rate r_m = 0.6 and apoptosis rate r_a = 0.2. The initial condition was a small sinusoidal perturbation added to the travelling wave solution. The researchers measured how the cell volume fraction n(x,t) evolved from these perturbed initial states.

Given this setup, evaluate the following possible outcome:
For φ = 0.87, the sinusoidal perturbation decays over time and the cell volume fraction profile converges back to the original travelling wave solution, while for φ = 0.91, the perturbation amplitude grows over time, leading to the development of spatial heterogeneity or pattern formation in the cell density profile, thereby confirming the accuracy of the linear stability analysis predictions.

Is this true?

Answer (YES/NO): YES